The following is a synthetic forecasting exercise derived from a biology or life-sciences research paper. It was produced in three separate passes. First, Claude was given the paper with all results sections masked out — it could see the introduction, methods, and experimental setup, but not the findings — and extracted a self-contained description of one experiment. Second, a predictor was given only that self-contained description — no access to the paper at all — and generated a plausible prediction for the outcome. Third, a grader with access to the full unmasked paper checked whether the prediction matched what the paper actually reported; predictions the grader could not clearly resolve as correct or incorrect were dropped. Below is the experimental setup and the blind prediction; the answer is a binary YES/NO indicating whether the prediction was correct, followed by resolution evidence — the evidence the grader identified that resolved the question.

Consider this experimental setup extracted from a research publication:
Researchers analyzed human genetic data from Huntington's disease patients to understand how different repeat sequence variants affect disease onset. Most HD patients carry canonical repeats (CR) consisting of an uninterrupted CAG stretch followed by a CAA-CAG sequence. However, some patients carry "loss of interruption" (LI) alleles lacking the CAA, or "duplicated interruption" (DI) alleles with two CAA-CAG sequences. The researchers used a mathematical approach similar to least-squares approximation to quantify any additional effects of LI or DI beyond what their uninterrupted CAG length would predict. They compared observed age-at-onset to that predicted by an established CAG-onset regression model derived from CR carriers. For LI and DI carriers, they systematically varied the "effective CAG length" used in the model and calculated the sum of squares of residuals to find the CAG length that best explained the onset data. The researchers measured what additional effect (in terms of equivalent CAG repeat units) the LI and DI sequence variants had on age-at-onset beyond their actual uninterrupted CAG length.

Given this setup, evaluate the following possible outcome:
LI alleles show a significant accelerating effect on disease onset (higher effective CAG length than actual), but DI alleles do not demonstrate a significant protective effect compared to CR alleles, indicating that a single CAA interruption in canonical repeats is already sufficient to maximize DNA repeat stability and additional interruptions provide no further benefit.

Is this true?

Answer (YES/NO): NO